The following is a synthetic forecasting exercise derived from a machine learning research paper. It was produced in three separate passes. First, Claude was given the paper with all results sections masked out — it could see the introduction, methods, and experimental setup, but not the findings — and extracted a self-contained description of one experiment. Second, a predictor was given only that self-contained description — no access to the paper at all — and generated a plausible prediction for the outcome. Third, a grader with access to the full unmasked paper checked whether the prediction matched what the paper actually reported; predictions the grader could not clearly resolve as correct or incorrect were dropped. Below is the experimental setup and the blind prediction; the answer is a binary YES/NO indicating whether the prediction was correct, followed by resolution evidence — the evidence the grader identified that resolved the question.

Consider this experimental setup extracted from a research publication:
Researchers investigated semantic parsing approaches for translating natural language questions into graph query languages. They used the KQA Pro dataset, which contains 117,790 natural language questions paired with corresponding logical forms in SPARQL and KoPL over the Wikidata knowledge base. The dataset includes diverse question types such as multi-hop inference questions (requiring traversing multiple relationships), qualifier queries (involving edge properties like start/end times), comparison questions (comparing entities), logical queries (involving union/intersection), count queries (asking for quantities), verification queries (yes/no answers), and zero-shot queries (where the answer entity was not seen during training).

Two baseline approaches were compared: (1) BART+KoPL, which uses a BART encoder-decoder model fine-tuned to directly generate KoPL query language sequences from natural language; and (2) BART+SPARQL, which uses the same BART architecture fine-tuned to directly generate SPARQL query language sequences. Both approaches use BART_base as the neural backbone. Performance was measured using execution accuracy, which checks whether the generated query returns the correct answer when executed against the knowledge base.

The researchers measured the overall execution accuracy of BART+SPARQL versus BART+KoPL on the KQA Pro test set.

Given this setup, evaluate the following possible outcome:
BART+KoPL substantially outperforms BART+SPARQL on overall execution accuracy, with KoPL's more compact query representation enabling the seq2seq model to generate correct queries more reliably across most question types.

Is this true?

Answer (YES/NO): NO